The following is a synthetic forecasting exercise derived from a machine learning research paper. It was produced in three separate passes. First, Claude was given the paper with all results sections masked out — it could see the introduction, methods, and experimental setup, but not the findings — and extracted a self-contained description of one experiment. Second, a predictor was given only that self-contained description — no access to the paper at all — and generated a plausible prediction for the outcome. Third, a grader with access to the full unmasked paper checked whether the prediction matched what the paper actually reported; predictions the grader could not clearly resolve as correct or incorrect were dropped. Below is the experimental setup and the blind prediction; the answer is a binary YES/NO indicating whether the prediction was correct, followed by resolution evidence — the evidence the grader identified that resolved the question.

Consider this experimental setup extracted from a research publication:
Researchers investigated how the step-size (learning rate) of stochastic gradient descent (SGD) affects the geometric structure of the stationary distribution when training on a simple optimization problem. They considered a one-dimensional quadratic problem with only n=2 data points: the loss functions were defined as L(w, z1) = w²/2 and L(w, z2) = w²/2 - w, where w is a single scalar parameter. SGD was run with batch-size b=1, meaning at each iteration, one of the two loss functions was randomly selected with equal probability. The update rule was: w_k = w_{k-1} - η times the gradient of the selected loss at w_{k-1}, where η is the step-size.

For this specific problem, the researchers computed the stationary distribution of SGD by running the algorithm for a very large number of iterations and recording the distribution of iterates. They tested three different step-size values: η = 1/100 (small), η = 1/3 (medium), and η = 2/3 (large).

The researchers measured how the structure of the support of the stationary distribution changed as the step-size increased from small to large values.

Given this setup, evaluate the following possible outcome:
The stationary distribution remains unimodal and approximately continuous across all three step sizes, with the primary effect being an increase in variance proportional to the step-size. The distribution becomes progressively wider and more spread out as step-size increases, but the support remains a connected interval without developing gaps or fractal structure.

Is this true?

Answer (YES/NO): NO